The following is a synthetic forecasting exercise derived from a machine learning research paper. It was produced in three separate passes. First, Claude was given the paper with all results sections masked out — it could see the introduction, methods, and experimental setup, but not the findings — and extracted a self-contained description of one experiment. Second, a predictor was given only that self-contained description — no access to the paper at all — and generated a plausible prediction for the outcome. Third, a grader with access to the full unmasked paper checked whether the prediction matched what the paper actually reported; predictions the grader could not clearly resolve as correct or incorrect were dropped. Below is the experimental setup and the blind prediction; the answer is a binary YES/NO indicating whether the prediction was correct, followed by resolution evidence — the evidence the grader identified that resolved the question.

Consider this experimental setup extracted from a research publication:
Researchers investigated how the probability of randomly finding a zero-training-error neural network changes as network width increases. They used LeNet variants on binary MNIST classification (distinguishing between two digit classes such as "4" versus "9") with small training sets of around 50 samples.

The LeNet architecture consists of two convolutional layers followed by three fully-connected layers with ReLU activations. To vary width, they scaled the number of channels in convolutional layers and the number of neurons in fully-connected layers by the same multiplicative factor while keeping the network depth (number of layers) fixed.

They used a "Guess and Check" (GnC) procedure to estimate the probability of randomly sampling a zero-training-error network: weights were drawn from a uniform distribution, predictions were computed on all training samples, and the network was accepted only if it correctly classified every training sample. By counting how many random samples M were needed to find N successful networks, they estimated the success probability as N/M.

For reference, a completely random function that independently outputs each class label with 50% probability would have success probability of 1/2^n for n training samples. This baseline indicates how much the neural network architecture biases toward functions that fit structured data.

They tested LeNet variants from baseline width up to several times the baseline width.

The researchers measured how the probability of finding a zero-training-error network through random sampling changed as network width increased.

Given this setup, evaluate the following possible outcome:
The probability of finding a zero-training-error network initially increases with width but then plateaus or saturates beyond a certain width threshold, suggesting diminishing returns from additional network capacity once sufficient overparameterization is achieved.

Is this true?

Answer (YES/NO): NO